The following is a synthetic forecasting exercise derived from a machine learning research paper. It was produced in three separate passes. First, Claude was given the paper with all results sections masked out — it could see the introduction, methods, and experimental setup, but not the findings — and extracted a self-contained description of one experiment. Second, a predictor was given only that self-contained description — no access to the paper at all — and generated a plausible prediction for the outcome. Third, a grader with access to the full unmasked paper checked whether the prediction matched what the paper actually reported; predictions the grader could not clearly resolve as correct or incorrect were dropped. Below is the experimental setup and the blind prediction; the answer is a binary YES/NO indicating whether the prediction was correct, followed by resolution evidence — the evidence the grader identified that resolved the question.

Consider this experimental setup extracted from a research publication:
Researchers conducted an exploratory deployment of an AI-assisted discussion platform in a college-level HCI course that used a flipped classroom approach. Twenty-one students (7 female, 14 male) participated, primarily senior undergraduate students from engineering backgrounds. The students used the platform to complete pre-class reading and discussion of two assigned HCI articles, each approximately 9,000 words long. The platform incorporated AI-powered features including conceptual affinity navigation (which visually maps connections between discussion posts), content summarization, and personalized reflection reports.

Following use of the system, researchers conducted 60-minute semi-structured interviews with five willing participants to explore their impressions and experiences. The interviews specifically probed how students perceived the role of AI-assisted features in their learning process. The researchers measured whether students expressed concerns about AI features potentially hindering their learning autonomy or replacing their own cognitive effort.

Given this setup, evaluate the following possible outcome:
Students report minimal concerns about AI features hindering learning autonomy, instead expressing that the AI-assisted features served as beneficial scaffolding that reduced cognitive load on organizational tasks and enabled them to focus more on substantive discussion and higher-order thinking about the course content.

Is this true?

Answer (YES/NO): YES